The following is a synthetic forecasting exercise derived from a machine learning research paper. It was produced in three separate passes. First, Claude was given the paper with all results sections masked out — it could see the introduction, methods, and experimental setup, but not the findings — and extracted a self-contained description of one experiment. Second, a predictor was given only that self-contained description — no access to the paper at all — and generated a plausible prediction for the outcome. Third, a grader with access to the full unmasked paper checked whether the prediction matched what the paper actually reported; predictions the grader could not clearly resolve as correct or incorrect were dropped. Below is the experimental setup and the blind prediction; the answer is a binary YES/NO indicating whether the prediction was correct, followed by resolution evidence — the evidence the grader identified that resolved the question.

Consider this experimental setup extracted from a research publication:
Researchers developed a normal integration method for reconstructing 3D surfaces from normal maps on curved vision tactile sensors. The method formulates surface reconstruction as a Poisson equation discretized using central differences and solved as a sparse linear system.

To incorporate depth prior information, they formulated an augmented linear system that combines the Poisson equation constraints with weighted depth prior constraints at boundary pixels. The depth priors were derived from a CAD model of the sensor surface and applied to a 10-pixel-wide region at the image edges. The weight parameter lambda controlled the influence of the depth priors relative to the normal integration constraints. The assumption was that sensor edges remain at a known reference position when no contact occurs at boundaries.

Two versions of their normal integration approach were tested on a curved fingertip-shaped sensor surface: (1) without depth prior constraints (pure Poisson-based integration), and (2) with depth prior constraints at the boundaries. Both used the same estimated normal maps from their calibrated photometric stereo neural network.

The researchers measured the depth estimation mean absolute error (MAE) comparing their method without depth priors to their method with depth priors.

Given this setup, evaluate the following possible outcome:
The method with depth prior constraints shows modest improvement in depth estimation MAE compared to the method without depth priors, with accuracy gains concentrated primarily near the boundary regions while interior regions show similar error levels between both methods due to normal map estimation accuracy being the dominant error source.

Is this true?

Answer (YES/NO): NO